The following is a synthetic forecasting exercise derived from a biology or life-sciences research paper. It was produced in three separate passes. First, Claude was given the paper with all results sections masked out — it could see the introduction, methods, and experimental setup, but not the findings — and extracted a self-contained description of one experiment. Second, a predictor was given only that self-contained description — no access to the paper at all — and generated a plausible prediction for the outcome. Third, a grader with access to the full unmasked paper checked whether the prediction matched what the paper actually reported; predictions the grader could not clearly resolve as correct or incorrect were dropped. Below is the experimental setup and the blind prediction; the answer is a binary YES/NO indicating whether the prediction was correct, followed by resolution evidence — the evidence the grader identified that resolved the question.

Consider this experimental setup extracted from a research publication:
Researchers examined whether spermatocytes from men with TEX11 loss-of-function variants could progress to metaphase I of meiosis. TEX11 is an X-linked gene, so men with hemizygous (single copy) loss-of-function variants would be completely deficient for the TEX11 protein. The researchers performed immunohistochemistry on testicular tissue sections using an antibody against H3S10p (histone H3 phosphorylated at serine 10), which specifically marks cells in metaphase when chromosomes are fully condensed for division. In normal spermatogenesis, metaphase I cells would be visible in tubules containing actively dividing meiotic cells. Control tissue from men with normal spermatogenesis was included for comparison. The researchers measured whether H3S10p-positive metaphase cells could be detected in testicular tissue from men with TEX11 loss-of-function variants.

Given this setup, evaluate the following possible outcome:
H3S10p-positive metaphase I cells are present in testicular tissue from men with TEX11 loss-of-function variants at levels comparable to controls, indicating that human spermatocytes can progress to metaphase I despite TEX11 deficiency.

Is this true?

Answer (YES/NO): NO